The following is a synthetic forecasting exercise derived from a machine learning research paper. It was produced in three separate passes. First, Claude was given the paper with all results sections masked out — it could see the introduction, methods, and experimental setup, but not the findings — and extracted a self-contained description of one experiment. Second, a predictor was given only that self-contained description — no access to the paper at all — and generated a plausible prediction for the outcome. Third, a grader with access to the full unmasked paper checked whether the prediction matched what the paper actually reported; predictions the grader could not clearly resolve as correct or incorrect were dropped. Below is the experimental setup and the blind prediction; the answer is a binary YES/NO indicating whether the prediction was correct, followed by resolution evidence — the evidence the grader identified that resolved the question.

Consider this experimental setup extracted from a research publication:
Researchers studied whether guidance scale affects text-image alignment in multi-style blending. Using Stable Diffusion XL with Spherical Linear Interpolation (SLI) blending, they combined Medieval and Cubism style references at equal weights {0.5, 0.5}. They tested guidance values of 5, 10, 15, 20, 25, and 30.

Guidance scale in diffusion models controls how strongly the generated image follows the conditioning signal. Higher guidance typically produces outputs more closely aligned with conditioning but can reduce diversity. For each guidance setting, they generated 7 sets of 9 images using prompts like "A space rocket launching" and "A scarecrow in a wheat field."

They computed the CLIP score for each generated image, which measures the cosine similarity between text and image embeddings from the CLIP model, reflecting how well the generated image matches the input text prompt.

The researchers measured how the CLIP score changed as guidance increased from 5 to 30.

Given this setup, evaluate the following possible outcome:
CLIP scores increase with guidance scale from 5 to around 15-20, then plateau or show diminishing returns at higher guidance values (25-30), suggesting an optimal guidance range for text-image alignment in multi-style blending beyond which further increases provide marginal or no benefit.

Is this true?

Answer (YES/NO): NO